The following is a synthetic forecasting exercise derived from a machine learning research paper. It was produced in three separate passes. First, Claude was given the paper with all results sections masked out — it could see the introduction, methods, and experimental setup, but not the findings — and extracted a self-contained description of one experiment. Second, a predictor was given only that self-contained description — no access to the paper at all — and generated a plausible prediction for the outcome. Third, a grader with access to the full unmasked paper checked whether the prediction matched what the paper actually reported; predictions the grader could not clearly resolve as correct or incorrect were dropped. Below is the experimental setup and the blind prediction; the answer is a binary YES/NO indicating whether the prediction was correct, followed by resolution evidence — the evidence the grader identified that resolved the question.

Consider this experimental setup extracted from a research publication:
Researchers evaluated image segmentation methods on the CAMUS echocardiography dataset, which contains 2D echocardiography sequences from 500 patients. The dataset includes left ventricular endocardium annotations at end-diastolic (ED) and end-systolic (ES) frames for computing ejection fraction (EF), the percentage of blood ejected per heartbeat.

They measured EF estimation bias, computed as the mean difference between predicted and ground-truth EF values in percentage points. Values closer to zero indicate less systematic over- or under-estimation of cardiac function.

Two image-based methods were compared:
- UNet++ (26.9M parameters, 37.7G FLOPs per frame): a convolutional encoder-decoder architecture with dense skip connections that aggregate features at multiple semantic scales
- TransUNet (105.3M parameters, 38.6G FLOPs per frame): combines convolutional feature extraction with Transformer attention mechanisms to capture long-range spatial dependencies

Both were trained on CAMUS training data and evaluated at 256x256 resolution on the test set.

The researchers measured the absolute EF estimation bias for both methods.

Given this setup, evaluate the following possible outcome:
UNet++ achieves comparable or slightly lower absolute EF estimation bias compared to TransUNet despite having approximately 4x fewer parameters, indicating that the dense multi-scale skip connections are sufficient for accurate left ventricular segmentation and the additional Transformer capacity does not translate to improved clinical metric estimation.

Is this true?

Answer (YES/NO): NO